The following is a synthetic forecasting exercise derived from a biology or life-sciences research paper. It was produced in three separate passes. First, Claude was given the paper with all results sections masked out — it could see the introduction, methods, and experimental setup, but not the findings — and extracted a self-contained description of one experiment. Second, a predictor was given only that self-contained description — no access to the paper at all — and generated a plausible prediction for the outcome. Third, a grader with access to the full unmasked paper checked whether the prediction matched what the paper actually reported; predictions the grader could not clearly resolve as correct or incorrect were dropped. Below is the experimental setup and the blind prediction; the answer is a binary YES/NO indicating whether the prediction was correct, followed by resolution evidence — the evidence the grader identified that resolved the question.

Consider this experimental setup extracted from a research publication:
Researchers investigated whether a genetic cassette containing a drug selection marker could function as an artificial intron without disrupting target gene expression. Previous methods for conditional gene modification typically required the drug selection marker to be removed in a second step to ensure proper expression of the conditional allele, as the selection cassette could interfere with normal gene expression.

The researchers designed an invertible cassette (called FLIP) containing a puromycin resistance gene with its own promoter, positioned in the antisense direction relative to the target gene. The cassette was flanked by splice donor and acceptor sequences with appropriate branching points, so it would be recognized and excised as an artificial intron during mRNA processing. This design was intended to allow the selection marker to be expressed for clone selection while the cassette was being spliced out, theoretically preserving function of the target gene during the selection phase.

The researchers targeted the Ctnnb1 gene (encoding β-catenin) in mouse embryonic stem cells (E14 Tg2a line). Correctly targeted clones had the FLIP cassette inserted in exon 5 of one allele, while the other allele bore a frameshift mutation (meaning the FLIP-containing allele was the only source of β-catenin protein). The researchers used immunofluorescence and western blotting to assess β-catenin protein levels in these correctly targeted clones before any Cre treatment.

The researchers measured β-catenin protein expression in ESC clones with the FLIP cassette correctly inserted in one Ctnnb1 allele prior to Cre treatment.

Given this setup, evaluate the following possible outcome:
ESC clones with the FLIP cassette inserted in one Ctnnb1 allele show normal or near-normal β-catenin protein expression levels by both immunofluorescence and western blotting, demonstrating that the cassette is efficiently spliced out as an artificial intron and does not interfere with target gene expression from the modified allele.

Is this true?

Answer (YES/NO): YES